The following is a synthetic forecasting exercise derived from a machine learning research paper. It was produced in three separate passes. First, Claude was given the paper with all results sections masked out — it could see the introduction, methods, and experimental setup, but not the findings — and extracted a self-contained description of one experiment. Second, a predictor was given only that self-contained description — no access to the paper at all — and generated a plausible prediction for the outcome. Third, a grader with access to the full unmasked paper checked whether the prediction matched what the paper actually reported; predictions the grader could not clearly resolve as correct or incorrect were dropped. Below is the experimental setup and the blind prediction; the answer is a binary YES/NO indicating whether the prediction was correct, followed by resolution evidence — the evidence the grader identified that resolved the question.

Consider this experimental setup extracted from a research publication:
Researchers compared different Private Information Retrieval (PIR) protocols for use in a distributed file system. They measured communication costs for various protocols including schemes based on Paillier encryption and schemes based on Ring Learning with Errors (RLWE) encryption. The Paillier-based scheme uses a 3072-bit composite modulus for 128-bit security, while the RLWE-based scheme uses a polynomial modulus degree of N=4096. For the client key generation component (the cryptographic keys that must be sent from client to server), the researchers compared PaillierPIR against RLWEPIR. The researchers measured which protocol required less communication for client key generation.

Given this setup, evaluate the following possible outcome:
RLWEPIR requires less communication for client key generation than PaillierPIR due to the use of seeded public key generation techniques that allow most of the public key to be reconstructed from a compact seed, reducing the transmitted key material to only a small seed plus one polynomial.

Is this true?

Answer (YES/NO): NO